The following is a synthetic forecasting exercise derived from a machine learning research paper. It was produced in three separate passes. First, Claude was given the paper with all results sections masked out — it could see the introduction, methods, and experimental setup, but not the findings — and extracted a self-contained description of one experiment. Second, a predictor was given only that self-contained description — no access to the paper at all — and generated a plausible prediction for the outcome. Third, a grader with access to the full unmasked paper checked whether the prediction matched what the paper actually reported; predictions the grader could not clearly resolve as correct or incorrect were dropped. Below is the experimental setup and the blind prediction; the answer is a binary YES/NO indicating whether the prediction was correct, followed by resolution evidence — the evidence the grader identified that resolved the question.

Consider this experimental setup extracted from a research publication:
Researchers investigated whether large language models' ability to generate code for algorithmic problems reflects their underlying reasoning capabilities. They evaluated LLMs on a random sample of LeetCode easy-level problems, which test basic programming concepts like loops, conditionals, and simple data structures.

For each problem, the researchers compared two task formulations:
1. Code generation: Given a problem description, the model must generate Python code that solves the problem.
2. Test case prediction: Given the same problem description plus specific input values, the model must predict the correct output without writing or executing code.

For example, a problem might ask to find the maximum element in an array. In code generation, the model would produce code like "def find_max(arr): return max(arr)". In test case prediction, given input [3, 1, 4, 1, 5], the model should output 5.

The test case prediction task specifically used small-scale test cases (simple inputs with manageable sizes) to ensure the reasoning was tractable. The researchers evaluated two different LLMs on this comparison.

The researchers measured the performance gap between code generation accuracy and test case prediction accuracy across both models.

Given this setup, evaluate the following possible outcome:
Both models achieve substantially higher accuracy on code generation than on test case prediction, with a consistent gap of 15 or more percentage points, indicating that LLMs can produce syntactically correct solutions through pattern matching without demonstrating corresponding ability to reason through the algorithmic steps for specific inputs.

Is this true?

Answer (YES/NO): YES